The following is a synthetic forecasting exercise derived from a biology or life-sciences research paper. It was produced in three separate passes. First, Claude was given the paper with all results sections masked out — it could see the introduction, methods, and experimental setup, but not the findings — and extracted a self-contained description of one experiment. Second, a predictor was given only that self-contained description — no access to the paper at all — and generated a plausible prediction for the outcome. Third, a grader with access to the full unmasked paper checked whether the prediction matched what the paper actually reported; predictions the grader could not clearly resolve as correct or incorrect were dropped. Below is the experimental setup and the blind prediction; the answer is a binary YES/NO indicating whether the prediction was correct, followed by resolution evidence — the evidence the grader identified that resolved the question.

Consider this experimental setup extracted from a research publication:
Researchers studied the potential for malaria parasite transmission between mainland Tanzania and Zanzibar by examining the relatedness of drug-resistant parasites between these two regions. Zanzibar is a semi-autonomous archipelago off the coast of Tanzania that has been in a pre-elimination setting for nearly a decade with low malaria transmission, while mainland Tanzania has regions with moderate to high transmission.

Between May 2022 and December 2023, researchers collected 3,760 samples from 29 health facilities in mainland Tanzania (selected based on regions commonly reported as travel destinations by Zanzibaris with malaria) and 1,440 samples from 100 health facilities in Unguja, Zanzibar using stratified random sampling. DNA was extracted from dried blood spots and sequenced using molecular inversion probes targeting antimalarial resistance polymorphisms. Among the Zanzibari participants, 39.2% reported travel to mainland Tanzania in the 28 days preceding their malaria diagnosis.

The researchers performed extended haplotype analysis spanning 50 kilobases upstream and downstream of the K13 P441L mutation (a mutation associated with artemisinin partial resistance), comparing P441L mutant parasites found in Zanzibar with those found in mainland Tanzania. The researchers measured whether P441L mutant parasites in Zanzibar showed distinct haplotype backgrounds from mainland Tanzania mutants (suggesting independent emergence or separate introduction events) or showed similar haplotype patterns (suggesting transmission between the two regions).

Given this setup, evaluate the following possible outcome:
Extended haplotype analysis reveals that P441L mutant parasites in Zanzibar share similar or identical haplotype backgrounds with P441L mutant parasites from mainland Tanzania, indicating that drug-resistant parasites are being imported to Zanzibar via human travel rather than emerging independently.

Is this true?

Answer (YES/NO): YES